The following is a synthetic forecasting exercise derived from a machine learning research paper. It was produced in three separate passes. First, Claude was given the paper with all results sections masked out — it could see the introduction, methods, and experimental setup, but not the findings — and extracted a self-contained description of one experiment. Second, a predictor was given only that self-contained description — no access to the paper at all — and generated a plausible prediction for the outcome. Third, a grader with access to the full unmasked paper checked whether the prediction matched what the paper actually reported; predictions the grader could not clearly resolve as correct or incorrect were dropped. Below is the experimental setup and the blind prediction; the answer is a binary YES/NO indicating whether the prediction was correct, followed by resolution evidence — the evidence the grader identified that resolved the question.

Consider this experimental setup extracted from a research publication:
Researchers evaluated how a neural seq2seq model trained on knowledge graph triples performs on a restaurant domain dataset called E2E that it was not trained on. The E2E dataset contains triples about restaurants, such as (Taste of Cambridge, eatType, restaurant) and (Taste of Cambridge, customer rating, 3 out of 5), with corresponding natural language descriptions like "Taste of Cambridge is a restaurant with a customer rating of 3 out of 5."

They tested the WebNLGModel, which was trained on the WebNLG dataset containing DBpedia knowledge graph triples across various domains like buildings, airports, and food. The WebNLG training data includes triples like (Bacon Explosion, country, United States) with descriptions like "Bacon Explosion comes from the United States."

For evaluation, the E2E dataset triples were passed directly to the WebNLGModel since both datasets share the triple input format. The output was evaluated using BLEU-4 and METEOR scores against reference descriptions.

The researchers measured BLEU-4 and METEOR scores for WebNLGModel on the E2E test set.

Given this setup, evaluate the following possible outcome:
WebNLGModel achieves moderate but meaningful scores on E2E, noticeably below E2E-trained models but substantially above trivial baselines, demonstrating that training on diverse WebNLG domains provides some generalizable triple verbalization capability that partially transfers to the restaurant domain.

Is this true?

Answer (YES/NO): NO